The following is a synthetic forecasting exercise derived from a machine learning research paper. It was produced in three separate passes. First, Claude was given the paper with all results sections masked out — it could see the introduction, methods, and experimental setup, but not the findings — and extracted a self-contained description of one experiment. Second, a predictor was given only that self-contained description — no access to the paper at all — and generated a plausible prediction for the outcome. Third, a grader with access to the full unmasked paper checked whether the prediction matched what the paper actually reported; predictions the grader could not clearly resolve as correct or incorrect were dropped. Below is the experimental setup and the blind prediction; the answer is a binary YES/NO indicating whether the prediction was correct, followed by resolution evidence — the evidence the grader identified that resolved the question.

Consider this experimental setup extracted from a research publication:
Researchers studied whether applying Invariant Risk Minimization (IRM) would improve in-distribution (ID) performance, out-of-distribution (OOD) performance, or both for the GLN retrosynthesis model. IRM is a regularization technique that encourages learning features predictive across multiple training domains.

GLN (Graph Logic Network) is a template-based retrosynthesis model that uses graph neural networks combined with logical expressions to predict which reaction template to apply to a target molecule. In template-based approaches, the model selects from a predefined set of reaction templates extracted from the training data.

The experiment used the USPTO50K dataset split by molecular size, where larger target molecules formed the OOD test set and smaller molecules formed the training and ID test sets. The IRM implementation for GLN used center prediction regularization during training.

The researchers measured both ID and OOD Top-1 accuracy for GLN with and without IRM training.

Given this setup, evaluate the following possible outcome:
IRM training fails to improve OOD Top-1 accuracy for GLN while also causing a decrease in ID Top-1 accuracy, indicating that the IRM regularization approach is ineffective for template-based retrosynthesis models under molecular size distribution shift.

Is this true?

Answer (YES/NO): NO